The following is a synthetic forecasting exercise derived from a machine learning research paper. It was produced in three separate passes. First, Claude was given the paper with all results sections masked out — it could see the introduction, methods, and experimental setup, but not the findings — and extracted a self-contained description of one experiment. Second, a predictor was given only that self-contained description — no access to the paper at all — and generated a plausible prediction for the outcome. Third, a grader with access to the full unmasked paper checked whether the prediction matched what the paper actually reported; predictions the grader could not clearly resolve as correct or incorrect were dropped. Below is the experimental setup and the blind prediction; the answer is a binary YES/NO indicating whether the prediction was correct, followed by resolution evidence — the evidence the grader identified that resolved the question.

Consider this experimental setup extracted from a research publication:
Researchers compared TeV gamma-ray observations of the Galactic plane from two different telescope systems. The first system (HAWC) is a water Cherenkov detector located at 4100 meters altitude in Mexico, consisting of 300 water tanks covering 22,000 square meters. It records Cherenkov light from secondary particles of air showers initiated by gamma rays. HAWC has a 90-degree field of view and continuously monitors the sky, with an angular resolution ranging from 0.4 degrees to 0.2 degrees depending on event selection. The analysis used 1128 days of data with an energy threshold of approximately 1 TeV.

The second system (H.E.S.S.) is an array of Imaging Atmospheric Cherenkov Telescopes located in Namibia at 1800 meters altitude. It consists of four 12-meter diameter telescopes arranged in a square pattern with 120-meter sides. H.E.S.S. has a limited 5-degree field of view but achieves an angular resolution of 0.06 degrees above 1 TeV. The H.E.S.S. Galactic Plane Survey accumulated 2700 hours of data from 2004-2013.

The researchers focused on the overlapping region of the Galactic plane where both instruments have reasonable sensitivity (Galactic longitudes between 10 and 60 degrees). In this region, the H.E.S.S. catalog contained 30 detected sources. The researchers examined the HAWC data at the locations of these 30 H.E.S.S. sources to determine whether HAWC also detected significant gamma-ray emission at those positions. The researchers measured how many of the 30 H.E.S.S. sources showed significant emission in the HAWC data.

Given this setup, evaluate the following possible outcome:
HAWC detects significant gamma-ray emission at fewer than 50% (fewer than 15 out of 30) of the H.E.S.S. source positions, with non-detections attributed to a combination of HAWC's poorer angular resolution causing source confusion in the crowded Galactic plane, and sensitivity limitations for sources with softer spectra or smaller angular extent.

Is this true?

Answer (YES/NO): NO